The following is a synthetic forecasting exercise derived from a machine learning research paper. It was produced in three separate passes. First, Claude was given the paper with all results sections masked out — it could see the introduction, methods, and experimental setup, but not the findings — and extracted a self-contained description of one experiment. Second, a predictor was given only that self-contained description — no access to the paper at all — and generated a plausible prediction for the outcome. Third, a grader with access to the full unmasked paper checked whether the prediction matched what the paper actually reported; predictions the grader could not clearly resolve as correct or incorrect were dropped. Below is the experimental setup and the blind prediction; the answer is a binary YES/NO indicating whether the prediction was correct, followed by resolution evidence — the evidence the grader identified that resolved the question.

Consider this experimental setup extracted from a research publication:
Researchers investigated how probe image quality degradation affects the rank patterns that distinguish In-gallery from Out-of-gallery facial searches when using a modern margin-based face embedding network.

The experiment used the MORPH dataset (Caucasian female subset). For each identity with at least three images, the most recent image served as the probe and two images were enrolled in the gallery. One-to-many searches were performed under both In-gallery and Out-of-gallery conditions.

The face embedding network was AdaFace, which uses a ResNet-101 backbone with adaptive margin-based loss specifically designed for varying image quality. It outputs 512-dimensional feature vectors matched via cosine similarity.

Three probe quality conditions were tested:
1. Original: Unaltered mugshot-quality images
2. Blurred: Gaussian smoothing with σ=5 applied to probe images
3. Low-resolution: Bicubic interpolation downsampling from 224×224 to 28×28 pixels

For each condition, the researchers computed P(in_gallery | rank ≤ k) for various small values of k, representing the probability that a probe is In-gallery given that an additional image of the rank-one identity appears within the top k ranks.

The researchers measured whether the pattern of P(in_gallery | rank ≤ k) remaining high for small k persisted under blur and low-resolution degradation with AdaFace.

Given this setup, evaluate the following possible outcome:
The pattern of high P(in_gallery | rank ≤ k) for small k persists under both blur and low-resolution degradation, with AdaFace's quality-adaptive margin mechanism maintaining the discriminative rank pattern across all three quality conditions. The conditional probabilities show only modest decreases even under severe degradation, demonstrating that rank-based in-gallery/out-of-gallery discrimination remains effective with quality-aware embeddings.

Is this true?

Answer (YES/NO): NO